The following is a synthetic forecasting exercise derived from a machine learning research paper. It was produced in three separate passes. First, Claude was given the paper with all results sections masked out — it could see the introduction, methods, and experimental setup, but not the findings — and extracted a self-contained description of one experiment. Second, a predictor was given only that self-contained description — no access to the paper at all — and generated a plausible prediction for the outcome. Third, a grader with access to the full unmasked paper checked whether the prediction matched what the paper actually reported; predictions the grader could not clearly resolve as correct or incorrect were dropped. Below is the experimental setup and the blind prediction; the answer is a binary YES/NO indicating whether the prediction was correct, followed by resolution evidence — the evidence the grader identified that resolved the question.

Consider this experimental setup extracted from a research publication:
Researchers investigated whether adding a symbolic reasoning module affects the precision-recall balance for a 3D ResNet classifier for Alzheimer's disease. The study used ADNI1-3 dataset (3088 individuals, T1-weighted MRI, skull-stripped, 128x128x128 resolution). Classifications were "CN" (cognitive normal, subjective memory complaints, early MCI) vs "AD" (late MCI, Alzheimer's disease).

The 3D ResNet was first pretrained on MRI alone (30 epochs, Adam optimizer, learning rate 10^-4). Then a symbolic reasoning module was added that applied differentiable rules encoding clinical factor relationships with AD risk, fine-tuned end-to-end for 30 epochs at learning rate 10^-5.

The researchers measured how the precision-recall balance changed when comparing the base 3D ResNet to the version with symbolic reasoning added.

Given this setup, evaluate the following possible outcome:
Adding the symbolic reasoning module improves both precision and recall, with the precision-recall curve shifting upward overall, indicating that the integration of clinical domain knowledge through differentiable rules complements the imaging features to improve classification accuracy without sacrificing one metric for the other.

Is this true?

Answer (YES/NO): NO